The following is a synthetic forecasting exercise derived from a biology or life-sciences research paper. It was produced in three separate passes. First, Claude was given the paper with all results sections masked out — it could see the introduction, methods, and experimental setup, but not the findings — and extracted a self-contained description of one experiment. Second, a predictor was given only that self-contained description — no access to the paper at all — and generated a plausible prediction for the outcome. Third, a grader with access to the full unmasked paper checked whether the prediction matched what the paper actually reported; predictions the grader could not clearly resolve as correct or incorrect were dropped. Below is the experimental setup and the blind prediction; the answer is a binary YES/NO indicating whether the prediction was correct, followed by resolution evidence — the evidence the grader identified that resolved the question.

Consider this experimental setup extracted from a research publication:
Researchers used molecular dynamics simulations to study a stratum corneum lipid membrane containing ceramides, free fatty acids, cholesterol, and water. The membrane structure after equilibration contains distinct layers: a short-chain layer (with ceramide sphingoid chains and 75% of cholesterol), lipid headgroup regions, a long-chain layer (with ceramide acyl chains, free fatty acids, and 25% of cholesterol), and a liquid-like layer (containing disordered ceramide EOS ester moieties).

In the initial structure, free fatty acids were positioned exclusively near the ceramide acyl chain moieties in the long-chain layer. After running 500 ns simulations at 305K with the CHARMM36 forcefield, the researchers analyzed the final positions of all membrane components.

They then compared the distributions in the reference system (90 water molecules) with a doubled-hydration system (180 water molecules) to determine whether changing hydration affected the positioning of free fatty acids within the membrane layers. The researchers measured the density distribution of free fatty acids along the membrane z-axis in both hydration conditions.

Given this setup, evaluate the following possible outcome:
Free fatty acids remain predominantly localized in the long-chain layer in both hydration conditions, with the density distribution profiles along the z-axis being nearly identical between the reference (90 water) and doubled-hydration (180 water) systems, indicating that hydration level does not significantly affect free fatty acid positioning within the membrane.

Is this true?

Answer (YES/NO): NO